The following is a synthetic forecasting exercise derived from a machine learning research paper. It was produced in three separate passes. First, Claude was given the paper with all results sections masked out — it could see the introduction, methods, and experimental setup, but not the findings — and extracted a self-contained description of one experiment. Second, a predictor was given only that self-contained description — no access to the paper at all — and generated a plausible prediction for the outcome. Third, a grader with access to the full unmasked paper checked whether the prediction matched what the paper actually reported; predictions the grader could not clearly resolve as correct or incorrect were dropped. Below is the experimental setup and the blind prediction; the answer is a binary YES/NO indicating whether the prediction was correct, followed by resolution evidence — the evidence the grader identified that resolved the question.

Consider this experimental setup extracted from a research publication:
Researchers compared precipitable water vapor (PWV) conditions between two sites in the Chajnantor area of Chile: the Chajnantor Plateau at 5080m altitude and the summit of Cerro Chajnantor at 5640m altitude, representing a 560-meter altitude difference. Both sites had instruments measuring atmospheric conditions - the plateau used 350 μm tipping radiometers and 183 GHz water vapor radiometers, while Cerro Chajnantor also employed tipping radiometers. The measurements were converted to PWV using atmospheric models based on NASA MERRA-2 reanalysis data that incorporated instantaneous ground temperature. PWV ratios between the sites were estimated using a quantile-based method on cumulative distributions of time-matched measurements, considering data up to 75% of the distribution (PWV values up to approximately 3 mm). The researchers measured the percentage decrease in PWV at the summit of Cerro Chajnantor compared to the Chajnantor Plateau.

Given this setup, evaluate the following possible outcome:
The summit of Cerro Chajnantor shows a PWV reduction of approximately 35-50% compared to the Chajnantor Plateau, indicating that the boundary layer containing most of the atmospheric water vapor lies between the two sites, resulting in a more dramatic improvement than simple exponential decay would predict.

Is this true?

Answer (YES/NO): NO